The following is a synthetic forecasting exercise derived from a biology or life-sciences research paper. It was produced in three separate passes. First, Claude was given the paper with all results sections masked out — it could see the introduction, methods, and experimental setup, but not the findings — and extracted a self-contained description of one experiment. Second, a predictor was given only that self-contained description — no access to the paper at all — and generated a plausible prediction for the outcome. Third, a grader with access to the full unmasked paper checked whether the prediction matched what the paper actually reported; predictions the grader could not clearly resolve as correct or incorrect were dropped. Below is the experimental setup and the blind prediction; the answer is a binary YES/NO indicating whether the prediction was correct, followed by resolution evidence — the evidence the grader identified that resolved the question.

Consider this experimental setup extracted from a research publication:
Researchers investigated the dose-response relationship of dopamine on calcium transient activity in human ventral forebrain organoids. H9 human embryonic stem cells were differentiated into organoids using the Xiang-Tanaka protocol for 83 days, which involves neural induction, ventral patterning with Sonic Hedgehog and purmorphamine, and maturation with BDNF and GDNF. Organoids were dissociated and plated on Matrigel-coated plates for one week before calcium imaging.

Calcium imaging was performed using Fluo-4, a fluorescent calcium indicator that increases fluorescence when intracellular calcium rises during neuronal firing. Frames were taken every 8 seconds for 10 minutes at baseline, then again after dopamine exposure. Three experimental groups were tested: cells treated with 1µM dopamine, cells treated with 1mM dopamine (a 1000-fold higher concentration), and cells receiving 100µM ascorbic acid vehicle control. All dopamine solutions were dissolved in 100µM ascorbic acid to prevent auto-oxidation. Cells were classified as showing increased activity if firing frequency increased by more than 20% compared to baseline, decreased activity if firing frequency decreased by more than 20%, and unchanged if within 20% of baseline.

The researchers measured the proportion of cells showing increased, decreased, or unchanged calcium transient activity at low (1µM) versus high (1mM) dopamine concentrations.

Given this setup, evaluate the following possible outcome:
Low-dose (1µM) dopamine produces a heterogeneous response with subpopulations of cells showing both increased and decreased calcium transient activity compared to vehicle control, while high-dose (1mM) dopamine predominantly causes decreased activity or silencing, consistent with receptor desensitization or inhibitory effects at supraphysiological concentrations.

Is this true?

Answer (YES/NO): NO